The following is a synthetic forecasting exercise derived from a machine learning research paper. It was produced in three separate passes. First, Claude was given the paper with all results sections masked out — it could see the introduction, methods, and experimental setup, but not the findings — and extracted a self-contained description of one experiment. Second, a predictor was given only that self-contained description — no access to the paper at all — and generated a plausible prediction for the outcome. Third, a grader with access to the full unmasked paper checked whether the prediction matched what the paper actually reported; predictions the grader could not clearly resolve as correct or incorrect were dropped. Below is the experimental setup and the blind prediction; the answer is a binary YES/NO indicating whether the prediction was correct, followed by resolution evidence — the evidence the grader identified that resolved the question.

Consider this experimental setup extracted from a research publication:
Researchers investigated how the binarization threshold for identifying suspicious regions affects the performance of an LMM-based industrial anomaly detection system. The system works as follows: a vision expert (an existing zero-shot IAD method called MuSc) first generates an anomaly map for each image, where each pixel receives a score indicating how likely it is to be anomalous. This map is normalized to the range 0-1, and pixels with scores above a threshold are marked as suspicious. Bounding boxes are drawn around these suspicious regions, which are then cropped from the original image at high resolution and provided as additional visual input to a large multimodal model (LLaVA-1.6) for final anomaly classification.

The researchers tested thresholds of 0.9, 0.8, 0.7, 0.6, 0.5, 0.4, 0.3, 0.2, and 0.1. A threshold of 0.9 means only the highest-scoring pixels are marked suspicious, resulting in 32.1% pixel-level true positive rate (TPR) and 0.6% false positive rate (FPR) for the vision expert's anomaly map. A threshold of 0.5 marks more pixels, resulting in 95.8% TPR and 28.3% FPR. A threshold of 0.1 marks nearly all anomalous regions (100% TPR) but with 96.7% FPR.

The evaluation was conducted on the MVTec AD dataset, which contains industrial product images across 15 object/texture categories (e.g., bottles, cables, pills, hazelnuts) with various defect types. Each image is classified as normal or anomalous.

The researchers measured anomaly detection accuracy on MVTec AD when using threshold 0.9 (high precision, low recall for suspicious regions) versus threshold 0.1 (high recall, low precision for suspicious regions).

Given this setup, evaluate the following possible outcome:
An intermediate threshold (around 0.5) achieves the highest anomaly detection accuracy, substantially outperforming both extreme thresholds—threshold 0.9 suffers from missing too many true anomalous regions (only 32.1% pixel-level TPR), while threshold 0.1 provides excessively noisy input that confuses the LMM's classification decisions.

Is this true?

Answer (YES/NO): NO